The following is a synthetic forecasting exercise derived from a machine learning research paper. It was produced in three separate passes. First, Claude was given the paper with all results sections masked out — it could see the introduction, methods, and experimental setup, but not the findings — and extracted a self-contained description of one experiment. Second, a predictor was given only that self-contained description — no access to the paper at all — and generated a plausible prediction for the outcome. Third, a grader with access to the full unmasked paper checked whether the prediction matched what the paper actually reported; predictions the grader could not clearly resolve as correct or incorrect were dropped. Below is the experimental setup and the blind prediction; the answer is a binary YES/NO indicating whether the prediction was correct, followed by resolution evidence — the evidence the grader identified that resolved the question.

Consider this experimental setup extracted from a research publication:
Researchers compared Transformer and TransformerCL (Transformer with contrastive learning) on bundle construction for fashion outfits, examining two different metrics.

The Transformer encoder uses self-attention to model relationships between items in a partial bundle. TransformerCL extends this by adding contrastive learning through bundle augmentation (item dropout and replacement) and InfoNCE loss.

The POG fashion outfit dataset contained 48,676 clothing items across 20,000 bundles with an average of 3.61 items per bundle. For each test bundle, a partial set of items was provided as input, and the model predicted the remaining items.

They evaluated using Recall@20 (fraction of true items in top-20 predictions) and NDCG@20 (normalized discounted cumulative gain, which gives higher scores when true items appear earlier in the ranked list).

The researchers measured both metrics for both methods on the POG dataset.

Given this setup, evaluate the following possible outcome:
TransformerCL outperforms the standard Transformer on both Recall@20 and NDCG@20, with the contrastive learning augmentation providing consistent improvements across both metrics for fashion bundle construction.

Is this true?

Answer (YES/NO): NO